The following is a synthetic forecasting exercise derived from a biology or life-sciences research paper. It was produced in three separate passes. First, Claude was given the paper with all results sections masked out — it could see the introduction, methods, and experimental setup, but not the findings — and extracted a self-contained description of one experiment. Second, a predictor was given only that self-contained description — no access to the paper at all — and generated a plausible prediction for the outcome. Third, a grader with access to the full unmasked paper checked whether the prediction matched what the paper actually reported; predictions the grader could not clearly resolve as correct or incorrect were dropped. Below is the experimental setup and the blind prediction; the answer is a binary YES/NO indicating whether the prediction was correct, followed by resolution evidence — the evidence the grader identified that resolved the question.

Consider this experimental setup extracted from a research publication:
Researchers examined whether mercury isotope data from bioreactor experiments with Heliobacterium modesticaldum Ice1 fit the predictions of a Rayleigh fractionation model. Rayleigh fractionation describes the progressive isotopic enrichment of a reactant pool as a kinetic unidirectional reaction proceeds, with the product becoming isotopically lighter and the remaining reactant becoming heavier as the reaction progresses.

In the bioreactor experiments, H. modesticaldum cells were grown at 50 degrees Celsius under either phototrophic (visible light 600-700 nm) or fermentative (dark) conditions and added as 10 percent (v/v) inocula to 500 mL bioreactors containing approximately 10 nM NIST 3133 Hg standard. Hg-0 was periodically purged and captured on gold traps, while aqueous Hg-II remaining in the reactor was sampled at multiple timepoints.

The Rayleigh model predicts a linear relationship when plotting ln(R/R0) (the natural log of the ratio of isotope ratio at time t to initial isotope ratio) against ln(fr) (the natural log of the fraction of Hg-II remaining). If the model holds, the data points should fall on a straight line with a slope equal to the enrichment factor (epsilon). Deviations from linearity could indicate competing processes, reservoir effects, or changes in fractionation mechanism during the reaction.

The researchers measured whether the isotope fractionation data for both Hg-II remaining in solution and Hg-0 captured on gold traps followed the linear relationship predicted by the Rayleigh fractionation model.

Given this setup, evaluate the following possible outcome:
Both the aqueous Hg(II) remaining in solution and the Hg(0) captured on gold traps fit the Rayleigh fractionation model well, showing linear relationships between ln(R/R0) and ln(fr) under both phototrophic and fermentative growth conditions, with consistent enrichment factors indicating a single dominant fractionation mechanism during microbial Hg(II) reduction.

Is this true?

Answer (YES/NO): NO